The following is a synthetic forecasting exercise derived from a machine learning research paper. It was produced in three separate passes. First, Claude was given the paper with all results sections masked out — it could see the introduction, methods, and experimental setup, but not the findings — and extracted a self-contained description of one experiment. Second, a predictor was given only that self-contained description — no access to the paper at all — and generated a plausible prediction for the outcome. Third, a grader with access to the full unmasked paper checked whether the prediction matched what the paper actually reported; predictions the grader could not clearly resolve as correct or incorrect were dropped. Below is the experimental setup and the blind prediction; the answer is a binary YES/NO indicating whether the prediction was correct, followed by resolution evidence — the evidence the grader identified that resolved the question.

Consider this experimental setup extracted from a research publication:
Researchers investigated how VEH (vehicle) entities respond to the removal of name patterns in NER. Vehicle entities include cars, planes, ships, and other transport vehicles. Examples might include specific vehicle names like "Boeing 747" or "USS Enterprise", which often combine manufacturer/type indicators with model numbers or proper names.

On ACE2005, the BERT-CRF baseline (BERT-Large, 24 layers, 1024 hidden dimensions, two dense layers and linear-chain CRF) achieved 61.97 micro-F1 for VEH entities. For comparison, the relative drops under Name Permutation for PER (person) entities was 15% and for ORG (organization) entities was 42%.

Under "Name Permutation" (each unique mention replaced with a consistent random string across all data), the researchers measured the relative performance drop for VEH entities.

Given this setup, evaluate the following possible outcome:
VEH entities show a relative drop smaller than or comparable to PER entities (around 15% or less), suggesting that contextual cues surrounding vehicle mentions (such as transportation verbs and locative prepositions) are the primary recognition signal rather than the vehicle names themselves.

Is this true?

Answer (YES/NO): NO